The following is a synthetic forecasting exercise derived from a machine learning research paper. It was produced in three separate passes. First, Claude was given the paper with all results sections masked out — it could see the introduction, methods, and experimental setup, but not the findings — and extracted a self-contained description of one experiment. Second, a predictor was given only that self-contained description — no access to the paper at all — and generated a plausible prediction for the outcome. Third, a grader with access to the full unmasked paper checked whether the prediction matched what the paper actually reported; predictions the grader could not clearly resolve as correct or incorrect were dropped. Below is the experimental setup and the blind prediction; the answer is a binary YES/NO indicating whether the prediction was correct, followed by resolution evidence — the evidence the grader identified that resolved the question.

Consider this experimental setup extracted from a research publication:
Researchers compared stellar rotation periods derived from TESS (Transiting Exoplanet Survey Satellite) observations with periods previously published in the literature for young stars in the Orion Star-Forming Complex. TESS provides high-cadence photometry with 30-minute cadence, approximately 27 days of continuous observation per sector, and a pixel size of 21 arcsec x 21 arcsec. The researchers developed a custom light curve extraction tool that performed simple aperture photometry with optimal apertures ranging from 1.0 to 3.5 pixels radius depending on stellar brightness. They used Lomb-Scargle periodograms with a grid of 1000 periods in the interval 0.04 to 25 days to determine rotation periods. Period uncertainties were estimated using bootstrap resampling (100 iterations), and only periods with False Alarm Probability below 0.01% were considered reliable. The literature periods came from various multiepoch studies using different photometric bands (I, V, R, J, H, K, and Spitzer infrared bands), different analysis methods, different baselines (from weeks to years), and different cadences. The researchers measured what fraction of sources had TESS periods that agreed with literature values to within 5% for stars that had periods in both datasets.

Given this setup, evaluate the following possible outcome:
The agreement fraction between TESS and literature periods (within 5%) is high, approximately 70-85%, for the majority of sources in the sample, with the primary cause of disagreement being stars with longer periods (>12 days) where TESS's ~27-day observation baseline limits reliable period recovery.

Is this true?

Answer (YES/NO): YES